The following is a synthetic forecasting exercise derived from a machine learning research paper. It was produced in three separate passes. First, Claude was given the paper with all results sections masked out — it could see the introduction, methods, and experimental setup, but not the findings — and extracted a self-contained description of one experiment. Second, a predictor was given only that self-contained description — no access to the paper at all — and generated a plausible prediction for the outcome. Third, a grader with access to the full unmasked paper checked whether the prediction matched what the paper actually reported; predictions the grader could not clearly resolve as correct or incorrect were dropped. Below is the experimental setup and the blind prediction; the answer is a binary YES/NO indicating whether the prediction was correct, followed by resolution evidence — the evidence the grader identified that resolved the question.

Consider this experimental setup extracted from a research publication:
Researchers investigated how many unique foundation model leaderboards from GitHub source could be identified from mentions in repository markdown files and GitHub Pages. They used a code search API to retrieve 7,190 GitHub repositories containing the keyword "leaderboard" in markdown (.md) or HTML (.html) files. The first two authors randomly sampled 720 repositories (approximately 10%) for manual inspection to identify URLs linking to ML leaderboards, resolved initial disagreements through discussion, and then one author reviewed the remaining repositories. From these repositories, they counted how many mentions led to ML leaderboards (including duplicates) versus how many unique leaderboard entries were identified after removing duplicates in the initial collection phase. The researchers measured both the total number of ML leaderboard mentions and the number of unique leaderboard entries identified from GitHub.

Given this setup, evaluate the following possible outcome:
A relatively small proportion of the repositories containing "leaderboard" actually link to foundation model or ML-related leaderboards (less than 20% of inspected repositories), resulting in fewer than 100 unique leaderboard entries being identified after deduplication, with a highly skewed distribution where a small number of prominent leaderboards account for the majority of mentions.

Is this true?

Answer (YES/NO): NO